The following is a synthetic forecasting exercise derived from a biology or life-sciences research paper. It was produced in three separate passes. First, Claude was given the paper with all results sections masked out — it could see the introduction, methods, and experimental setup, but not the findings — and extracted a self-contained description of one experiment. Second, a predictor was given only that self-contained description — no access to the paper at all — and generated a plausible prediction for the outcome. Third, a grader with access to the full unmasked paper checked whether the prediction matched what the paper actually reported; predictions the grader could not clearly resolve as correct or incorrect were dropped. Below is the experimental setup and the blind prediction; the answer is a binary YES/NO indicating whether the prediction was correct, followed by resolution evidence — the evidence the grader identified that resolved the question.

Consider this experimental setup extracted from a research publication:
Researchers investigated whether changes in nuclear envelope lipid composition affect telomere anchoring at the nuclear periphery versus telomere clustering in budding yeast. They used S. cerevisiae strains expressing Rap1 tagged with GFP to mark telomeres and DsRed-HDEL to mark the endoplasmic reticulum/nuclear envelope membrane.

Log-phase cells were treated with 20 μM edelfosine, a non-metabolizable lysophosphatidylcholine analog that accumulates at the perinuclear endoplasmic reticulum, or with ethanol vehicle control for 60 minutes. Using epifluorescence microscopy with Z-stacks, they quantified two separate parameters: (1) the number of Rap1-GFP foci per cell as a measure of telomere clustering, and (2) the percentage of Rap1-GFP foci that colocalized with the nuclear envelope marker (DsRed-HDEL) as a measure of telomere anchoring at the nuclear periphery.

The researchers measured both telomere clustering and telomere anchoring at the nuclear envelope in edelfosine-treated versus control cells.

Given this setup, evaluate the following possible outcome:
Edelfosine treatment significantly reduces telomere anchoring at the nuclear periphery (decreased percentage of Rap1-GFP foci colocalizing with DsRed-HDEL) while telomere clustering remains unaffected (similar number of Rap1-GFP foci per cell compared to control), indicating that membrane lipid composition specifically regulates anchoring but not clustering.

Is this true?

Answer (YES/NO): NO